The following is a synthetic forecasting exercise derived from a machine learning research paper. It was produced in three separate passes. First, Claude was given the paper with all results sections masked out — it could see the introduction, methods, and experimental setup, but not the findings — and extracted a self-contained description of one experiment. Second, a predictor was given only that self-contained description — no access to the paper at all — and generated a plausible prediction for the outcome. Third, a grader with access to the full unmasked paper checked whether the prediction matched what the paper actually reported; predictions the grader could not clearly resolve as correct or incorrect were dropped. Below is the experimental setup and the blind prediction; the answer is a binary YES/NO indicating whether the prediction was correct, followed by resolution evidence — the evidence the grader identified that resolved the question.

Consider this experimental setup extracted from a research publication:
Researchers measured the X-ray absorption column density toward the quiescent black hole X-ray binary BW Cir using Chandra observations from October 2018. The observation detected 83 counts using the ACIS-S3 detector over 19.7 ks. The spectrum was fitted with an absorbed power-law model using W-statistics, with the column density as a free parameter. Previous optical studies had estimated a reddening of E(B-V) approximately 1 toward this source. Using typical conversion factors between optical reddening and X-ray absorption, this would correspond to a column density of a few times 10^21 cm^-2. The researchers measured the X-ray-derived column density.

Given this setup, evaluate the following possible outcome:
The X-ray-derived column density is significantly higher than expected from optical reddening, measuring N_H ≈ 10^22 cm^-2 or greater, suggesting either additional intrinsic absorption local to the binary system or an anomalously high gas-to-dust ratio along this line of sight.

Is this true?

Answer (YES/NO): NO